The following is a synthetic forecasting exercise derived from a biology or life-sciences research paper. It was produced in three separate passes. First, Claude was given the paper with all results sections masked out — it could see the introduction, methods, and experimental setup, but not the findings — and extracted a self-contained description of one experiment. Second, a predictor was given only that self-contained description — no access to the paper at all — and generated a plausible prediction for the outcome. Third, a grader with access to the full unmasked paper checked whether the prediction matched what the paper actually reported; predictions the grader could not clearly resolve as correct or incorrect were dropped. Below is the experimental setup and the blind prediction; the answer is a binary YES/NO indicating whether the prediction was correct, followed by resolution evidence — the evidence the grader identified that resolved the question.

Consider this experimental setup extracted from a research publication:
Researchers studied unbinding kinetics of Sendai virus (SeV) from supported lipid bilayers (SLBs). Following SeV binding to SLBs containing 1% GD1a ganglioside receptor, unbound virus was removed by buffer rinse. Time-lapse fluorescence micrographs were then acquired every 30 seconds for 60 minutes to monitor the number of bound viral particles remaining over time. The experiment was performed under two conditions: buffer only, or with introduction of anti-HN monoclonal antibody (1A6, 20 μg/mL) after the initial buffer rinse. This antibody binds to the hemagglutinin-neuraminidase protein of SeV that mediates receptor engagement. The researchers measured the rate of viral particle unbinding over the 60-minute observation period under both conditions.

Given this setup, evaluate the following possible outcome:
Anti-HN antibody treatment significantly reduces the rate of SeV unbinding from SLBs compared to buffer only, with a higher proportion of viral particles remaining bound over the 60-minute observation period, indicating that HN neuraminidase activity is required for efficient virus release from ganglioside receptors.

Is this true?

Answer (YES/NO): NO